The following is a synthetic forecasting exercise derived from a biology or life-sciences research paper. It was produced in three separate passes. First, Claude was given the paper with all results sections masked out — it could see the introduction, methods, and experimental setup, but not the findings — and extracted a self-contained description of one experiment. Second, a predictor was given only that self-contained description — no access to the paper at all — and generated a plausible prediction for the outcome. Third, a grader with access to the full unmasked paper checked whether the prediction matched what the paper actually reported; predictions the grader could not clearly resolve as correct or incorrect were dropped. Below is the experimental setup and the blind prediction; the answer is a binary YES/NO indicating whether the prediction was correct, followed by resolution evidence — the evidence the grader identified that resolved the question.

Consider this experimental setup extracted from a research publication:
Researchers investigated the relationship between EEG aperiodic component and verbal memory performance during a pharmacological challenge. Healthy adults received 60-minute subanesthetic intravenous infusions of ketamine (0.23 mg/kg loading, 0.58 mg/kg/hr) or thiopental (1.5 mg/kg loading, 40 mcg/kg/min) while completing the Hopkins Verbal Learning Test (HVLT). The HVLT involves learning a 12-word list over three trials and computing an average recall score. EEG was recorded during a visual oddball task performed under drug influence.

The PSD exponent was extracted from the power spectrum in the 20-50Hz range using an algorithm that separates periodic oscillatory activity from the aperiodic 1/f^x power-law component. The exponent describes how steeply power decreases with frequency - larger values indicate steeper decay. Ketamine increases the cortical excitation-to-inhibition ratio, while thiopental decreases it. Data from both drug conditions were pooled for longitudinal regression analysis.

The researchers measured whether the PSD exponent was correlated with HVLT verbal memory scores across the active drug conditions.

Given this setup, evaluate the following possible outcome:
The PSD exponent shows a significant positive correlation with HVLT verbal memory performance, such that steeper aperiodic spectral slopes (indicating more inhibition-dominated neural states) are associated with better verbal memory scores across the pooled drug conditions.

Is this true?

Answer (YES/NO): YES